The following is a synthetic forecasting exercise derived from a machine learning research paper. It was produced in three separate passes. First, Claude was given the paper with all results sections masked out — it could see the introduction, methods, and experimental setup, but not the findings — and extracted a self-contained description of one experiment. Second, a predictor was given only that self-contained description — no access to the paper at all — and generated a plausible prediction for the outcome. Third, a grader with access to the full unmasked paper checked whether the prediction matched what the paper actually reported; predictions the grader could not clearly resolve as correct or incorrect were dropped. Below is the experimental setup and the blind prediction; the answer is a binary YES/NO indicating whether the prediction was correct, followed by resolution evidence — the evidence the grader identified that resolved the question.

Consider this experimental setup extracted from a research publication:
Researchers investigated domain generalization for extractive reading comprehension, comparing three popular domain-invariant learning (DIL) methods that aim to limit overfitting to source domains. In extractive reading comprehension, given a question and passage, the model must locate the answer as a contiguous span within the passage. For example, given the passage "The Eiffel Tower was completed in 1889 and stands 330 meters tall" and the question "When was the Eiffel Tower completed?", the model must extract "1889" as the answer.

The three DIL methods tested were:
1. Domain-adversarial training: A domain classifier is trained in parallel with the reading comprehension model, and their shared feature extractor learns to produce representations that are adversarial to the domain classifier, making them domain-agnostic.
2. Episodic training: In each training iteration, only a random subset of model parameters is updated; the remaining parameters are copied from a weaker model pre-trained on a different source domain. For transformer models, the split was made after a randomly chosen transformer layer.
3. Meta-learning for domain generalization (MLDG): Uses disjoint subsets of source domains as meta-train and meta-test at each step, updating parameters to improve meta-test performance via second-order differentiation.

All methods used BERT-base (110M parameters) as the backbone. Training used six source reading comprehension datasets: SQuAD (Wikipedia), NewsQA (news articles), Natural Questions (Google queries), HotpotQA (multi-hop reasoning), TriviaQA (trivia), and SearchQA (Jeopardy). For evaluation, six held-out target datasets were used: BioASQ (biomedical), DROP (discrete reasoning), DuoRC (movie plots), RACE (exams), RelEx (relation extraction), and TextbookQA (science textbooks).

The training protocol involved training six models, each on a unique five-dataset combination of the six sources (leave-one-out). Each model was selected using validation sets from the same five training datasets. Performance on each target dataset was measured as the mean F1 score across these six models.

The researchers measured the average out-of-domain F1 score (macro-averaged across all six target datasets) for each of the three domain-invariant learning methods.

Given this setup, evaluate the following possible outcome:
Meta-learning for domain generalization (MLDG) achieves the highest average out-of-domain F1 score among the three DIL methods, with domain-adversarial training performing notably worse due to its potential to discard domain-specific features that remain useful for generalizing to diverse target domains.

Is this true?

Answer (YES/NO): NO